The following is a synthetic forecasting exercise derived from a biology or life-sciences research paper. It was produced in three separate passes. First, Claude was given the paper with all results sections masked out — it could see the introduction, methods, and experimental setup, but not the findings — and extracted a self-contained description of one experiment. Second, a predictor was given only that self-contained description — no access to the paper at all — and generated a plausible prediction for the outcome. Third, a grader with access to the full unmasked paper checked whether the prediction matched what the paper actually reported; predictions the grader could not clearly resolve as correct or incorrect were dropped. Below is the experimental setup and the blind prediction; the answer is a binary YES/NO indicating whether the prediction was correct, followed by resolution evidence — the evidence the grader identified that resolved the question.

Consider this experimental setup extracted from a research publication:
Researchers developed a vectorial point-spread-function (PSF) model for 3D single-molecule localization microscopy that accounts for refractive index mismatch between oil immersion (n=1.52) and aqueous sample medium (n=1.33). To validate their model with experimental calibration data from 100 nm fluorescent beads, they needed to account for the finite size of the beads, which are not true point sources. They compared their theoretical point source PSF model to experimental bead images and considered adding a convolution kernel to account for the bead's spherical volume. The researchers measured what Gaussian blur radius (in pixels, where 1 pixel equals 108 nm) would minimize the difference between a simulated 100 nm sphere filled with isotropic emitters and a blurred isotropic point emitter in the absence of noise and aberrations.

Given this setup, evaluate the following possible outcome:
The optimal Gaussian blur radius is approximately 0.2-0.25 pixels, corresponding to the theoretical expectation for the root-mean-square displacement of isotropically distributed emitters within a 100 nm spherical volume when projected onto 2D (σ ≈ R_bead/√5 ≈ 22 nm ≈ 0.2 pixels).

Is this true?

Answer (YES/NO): NO